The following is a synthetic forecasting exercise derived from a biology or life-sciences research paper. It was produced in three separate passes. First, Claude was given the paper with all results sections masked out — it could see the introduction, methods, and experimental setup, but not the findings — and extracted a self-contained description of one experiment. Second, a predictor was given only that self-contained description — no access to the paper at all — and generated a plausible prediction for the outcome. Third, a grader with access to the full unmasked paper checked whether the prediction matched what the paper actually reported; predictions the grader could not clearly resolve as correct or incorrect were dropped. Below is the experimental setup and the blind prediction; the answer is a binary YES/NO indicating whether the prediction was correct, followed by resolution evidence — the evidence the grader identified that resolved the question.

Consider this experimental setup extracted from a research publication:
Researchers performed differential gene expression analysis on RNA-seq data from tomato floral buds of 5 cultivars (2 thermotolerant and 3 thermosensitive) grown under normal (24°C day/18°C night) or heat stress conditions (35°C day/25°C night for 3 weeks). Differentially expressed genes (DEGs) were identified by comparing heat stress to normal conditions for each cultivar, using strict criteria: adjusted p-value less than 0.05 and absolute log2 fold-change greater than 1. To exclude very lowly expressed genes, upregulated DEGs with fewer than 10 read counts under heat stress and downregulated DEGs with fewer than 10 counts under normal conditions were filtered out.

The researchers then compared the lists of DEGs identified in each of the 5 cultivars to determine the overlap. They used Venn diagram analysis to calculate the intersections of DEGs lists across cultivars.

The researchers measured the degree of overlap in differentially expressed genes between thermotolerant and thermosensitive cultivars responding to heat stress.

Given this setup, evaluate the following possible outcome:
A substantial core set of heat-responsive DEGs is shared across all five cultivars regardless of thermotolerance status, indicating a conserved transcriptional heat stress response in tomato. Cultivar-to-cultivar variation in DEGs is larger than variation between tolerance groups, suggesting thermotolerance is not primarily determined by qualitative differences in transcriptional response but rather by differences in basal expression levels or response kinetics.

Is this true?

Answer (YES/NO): NO